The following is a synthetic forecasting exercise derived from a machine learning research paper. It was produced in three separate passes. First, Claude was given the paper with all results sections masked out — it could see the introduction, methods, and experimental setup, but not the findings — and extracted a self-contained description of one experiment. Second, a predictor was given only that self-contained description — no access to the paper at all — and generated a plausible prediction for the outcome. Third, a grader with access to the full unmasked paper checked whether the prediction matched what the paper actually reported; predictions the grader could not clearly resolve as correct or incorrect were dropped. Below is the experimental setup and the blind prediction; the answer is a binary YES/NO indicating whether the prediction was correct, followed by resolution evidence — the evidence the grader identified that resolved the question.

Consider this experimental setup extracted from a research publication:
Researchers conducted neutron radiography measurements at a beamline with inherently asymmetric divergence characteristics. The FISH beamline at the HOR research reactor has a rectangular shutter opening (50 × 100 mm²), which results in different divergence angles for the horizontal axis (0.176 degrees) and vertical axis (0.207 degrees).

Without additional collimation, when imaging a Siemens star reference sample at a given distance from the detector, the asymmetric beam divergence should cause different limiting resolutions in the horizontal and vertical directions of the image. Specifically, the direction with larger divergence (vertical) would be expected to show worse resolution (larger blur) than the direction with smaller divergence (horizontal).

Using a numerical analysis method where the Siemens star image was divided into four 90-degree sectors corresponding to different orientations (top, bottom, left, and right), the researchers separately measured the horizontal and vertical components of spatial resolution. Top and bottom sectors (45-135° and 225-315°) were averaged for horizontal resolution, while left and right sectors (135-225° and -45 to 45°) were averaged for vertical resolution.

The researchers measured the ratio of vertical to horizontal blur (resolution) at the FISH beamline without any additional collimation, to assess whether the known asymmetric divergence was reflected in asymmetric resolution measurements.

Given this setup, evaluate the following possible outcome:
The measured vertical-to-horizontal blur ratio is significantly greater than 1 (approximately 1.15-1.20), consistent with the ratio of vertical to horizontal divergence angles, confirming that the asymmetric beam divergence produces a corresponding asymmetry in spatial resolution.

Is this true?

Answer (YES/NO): NO